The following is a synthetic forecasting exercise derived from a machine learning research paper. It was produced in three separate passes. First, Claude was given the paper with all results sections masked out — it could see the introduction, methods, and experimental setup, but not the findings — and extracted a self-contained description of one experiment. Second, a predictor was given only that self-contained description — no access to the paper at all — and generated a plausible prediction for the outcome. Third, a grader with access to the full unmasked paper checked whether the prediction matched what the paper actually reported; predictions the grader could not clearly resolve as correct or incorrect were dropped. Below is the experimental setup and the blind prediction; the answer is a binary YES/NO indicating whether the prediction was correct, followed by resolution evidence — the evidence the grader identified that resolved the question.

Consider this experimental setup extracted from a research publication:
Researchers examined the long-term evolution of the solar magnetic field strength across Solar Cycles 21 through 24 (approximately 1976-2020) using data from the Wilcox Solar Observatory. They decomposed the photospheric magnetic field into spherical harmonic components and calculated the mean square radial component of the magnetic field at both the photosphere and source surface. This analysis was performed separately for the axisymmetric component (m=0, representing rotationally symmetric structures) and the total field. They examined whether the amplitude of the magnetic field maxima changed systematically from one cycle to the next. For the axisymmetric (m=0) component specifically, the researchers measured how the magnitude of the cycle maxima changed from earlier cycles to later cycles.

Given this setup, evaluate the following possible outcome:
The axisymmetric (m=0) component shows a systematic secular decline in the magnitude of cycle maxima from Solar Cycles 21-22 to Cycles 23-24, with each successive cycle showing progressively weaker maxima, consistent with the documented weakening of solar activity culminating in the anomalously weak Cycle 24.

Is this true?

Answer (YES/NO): NO